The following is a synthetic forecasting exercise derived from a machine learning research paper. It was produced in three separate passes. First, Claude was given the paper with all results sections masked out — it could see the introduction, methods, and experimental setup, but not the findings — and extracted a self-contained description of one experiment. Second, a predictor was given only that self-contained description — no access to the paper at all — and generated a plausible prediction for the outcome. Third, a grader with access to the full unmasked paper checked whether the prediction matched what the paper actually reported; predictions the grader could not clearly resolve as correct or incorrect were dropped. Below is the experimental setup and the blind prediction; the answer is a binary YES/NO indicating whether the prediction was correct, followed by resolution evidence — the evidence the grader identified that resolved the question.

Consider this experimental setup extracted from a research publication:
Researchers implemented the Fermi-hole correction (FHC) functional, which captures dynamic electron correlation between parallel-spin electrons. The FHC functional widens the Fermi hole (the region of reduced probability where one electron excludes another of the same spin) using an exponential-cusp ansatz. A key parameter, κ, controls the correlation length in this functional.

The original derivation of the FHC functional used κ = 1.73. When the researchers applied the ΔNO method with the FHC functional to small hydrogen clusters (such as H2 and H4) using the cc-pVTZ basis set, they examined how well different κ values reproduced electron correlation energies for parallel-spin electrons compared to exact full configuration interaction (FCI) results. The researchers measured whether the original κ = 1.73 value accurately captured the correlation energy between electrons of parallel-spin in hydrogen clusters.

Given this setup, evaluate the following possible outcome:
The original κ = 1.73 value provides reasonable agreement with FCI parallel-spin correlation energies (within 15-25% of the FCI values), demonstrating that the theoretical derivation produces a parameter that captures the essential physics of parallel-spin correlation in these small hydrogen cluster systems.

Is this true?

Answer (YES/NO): NO